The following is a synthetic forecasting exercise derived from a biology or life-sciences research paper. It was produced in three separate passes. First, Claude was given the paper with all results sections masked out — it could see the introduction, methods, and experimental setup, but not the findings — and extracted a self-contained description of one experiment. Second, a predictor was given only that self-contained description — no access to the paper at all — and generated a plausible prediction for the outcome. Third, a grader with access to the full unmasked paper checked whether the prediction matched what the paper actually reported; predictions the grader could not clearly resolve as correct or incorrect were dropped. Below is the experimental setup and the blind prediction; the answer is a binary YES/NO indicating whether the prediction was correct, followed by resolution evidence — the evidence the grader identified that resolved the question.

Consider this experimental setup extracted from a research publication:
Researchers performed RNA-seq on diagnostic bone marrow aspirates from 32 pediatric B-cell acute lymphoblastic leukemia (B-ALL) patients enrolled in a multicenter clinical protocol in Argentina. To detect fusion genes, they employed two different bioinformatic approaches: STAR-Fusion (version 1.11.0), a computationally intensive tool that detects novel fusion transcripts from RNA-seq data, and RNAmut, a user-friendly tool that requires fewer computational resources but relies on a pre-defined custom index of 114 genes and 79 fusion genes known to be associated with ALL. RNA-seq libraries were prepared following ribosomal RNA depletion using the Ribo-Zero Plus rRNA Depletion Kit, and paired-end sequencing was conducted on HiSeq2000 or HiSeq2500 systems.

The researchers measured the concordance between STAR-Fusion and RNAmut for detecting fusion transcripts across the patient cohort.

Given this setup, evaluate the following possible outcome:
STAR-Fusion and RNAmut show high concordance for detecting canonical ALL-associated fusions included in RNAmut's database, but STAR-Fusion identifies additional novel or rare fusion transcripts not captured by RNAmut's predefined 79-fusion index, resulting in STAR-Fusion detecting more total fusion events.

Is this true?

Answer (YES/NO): NO